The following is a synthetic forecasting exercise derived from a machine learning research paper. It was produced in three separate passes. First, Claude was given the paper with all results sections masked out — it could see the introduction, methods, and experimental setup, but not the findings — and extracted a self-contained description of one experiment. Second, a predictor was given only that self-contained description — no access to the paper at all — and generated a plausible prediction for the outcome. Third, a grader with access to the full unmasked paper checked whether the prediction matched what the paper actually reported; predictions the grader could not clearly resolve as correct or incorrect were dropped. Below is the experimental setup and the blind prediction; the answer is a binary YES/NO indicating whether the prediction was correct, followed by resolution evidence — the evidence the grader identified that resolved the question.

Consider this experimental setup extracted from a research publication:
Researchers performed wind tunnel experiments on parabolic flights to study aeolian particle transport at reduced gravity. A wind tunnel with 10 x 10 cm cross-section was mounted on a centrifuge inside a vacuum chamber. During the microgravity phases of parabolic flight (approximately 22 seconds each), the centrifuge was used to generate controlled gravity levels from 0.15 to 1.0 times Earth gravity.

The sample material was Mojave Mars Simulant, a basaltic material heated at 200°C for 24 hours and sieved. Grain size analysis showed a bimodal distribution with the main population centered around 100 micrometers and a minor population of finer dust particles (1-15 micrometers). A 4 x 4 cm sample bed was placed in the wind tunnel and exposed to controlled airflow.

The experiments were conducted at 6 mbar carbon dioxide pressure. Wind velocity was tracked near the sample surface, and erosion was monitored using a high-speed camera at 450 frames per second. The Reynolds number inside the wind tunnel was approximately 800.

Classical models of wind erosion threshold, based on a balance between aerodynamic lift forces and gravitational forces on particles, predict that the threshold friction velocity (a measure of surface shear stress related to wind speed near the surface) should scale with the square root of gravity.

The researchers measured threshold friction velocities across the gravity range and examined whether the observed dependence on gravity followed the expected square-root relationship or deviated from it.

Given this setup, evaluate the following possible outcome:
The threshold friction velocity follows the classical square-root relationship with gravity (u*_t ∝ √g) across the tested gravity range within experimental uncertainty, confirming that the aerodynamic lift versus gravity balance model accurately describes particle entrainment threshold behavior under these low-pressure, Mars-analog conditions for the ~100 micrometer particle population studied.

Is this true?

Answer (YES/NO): NO